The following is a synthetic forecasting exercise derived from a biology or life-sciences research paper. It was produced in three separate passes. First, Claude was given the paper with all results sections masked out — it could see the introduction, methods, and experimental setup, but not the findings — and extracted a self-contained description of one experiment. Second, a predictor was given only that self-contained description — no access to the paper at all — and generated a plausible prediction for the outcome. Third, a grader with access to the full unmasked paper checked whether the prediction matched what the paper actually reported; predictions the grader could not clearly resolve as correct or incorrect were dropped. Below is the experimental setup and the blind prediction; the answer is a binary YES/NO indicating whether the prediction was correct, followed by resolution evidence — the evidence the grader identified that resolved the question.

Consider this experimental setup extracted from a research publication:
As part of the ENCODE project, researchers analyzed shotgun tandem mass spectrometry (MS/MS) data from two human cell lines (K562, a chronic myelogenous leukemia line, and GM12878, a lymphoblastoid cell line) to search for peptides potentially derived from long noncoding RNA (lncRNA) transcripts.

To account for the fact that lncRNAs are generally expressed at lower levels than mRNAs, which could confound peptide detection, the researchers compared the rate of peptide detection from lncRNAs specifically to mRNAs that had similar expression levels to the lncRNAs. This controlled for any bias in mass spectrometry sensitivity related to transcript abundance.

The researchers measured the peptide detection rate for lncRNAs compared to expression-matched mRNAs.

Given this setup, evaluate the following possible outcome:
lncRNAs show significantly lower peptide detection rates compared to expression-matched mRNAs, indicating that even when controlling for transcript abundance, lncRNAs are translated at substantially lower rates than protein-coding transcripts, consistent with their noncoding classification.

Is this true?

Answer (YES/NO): YES